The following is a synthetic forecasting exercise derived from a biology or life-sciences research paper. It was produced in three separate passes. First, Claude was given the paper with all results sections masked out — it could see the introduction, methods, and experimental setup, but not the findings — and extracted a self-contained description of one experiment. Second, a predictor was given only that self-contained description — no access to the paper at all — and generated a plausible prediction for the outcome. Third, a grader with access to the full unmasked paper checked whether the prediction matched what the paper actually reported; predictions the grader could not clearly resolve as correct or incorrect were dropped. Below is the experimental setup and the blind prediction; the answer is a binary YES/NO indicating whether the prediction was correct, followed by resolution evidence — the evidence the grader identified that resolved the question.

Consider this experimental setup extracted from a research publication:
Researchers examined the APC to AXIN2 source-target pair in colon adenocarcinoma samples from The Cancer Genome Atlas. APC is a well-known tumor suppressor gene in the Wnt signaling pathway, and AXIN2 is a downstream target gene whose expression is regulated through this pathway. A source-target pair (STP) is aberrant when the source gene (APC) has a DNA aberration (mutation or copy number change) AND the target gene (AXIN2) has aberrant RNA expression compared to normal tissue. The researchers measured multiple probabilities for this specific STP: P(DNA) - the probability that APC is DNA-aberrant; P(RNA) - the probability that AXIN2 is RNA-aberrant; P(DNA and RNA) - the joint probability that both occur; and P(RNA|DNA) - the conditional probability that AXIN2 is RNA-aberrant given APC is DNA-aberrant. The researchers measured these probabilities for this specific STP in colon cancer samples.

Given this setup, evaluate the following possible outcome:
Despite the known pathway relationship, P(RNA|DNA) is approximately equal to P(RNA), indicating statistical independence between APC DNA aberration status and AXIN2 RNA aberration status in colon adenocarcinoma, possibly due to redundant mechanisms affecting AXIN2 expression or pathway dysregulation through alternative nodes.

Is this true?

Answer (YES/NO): NO